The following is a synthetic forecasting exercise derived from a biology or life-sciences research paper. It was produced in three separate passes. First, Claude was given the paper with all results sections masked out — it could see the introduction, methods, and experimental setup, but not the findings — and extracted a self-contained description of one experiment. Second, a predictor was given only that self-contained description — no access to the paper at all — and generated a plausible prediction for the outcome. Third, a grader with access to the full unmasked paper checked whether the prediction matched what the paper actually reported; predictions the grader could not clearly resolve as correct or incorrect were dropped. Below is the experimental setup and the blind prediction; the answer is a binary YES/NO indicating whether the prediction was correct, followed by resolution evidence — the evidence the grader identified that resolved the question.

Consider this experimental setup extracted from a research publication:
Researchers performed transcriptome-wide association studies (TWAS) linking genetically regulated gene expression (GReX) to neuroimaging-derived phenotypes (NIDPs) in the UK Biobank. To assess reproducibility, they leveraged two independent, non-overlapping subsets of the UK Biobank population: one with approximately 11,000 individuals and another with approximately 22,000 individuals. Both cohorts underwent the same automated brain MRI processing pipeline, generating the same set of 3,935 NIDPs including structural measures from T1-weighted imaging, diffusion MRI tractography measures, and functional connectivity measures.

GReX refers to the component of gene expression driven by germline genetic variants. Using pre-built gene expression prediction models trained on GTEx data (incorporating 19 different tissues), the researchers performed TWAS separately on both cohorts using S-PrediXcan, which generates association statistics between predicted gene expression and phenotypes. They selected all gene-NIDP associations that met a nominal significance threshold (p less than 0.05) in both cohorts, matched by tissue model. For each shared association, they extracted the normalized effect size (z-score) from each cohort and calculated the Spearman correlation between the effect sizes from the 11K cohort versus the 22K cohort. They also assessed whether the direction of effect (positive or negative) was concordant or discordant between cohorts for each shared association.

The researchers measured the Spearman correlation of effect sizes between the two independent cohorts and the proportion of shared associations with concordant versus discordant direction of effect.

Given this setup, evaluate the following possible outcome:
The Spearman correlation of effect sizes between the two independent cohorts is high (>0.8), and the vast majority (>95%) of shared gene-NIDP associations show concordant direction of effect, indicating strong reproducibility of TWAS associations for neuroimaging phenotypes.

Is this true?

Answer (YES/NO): NO